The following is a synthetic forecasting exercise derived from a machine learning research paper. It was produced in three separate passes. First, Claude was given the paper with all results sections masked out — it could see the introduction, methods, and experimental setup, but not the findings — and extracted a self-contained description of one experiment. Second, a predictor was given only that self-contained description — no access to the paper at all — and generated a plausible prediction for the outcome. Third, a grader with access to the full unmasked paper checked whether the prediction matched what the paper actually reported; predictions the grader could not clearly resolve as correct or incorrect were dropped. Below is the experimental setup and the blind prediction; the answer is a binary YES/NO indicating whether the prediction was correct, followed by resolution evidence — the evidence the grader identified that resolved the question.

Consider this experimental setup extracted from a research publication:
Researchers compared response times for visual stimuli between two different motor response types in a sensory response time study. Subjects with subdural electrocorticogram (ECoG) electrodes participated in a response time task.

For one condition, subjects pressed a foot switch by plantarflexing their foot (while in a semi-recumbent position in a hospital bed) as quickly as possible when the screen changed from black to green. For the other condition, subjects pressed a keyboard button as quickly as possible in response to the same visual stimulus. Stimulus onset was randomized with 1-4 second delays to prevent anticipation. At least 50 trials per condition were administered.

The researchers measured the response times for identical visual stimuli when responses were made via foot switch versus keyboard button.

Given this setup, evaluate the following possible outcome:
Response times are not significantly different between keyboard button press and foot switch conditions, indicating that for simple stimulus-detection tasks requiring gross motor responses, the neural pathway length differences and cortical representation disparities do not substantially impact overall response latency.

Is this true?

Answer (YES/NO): NO